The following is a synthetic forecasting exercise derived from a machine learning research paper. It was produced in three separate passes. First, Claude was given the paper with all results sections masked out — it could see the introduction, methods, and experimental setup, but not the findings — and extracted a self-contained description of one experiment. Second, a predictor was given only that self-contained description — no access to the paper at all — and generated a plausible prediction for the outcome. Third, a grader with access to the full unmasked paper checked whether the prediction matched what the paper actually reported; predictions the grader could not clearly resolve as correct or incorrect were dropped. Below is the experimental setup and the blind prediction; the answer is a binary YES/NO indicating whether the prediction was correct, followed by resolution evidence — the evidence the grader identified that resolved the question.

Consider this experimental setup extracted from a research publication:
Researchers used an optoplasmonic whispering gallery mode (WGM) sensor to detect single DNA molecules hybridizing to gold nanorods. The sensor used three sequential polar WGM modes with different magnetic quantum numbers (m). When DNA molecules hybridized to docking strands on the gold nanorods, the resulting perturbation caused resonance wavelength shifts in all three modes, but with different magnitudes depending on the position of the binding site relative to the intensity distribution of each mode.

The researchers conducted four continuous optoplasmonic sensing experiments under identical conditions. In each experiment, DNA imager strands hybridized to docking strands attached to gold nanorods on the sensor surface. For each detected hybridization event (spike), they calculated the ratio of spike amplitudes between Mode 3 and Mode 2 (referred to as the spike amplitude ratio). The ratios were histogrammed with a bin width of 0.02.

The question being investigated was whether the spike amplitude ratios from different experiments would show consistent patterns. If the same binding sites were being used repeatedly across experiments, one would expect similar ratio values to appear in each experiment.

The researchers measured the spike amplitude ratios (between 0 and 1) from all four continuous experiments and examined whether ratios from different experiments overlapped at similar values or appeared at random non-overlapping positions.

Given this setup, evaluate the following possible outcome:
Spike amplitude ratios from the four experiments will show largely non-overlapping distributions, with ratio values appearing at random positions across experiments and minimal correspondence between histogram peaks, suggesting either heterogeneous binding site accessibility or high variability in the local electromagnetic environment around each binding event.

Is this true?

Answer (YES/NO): NO